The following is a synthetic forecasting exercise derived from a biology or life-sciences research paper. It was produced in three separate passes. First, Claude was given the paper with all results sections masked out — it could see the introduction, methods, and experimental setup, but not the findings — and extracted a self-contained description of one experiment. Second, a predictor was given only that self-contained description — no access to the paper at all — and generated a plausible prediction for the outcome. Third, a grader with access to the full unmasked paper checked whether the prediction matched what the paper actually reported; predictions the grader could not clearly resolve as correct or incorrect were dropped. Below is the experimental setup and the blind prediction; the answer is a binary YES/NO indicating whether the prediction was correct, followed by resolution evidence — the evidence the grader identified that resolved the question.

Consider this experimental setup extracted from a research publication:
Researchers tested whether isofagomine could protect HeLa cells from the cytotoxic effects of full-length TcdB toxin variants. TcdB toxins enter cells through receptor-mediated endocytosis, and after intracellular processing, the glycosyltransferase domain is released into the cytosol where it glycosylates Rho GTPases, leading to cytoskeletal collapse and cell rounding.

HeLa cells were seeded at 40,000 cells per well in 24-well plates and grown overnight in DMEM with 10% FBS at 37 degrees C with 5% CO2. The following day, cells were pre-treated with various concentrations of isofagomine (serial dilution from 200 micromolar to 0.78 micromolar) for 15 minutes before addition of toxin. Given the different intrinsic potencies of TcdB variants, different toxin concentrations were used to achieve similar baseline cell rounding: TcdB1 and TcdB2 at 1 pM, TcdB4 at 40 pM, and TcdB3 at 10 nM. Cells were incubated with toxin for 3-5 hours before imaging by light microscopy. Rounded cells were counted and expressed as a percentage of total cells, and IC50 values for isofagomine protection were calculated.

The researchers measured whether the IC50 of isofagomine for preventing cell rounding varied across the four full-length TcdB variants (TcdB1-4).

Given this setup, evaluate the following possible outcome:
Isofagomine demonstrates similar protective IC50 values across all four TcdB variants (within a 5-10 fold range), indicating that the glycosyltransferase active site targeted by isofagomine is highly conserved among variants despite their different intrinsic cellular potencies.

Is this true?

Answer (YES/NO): NO